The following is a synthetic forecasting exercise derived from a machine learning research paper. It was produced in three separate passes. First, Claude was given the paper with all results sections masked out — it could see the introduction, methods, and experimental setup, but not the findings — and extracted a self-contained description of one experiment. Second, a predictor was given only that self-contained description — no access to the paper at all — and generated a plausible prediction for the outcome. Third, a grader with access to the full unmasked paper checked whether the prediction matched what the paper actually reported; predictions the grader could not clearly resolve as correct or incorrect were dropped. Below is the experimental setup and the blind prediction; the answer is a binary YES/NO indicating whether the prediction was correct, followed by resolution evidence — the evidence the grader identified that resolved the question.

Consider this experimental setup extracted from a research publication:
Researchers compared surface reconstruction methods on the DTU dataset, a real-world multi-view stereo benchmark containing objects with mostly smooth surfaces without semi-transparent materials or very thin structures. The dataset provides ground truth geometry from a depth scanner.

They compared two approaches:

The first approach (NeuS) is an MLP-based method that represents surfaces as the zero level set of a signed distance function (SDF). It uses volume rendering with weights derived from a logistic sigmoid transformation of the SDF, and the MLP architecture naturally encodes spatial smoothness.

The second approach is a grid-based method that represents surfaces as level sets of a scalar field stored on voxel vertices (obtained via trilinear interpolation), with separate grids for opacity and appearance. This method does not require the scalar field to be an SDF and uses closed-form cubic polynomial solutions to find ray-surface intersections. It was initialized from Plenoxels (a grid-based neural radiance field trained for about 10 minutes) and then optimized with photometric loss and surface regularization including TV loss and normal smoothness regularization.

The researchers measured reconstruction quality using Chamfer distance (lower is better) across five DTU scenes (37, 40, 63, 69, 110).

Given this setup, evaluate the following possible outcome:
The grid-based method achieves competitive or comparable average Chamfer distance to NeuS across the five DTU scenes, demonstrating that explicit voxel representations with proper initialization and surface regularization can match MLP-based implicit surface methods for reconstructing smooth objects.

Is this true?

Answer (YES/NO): NO